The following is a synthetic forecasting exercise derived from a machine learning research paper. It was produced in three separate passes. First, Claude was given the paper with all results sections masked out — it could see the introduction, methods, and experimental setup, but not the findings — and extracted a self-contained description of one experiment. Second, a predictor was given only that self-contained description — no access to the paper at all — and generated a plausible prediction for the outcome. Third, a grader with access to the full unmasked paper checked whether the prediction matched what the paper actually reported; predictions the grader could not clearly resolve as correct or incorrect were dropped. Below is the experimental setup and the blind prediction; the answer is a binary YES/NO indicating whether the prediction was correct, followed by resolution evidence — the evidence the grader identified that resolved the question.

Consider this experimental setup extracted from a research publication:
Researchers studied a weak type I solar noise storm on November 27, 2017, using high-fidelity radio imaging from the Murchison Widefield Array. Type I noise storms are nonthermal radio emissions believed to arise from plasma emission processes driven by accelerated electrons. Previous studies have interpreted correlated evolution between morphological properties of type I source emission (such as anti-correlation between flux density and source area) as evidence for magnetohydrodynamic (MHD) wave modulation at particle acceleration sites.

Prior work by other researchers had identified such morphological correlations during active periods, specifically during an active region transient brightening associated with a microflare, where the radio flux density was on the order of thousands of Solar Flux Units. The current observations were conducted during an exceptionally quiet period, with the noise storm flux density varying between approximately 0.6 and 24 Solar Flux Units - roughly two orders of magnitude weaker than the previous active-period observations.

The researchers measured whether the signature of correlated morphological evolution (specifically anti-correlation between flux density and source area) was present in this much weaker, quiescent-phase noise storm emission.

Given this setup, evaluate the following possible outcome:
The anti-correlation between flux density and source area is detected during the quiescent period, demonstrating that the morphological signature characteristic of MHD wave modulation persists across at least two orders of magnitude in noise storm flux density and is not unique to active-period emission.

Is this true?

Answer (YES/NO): YES